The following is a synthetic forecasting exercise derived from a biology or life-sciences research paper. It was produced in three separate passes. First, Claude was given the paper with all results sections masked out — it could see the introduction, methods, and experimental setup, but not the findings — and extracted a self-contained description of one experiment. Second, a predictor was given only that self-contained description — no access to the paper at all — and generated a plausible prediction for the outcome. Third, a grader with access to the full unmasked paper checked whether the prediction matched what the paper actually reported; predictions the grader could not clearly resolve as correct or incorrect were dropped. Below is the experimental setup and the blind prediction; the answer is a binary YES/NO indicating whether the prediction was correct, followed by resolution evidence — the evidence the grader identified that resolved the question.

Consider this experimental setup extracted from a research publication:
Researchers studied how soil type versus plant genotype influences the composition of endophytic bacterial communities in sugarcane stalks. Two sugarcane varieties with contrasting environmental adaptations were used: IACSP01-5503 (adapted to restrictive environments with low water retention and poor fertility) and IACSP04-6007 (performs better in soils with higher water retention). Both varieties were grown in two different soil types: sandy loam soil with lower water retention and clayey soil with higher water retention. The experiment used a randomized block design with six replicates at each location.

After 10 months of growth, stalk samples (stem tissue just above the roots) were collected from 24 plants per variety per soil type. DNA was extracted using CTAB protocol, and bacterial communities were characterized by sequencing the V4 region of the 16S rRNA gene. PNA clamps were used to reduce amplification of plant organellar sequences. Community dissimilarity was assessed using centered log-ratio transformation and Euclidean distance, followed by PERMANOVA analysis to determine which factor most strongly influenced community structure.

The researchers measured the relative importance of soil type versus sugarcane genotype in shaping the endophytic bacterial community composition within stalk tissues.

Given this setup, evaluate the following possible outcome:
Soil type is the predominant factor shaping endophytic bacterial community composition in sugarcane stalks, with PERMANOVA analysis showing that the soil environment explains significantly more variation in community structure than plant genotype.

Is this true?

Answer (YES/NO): NO